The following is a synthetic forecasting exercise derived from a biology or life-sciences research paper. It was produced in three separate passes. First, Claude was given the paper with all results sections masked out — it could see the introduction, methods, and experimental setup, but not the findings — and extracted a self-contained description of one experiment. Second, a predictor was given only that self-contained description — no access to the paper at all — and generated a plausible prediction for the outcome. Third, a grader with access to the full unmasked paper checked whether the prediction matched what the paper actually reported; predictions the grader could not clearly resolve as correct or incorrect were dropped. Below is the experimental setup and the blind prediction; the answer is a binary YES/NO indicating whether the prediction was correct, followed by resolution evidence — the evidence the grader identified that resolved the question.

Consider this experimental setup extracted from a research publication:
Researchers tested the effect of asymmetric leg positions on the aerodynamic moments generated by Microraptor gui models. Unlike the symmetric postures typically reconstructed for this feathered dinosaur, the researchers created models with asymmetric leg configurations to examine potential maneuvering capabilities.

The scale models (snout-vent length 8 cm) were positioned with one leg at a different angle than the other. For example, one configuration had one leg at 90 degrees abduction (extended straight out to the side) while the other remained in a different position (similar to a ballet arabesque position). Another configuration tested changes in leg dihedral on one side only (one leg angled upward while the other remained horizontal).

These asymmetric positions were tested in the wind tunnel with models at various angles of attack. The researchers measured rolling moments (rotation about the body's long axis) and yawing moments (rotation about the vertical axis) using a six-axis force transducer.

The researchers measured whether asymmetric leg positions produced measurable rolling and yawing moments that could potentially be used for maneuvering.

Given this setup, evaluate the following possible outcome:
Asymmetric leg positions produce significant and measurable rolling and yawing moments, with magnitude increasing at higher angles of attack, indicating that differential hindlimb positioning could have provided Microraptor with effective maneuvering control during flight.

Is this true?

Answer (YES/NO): NO